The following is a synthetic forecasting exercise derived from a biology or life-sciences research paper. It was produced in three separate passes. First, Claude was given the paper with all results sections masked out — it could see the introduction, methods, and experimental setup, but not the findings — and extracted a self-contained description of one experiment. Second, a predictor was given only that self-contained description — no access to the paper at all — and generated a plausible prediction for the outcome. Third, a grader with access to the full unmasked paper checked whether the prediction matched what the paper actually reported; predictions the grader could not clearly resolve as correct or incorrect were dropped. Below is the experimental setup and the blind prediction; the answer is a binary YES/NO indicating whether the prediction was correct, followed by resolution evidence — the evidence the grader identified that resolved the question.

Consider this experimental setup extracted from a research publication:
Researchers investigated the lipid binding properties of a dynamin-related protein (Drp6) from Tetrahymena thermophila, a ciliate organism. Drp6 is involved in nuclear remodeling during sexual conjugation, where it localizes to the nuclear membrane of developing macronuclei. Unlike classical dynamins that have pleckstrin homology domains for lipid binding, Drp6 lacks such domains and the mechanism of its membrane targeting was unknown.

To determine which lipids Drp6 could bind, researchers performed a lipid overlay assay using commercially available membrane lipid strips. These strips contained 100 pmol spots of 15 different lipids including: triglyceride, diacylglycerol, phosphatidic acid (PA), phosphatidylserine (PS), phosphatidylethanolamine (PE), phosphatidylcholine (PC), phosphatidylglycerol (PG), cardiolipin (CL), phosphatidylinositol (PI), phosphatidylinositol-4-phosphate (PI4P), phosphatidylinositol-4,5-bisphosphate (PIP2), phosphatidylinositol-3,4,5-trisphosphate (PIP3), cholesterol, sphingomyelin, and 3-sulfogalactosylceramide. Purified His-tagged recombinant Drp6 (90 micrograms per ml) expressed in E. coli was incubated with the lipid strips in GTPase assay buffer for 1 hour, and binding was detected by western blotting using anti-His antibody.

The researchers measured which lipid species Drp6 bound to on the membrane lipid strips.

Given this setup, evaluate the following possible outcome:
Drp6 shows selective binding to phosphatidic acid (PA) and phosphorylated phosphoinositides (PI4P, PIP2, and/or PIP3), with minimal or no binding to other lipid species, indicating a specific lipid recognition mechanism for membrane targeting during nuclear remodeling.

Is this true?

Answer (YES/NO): NO